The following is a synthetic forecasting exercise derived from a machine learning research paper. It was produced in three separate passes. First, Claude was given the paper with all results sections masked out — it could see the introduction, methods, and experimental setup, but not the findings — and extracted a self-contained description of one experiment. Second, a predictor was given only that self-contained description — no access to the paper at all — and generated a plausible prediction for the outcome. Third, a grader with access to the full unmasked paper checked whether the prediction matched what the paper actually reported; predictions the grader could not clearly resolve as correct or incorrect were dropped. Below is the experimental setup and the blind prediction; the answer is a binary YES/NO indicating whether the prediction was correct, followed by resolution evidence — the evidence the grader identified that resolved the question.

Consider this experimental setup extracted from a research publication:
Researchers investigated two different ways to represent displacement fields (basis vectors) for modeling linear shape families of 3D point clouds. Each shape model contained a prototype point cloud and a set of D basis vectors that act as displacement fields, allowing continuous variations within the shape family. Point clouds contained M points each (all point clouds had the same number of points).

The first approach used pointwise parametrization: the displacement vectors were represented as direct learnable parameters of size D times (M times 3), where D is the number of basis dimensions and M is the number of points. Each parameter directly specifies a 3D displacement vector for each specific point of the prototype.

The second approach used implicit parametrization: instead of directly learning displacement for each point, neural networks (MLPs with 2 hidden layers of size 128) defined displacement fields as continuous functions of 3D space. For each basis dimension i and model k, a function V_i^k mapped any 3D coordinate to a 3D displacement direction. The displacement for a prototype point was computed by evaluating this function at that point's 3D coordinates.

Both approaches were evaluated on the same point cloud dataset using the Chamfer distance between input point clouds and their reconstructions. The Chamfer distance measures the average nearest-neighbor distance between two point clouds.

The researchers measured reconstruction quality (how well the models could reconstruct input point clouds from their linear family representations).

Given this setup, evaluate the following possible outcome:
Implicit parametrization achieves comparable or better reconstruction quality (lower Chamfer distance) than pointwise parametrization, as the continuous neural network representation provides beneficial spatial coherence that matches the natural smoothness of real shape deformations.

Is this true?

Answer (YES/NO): NO